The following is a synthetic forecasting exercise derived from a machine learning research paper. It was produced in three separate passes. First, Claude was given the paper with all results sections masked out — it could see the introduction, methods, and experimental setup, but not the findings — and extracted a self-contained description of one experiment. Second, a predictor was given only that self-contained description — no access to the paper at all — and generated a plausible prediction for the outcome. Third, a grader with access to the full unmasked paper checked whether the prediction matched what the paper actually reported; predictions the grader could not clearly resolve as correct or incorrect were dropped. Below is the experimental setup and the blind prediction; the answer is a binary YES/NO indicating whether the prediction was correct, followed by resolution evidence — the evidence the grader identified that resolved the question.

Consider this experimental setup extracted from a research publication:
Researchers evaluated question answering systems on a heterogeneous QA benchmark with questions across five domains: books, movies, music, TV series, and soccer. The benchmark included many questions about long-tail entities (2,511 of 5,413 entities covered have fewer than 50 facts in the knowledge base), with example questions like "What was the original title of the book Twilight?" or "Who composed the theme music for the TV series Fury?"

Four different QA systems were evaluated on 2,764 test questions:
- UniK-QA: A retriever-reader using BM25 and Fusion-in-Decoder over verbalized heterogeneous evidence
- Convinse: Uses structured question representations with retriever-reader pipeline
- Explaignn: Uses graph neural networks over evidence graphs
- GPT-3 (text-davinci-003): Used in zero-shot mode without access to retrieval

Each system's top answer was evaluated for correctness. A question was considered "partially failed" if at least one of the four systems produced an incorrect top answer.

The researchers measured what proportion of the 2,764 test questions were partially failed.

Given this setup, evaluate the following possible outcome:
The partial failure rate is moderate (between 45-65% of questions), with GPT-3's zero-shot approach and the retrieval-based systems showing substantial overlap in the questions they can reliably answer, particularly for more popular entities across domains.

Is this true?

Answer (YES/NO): NO